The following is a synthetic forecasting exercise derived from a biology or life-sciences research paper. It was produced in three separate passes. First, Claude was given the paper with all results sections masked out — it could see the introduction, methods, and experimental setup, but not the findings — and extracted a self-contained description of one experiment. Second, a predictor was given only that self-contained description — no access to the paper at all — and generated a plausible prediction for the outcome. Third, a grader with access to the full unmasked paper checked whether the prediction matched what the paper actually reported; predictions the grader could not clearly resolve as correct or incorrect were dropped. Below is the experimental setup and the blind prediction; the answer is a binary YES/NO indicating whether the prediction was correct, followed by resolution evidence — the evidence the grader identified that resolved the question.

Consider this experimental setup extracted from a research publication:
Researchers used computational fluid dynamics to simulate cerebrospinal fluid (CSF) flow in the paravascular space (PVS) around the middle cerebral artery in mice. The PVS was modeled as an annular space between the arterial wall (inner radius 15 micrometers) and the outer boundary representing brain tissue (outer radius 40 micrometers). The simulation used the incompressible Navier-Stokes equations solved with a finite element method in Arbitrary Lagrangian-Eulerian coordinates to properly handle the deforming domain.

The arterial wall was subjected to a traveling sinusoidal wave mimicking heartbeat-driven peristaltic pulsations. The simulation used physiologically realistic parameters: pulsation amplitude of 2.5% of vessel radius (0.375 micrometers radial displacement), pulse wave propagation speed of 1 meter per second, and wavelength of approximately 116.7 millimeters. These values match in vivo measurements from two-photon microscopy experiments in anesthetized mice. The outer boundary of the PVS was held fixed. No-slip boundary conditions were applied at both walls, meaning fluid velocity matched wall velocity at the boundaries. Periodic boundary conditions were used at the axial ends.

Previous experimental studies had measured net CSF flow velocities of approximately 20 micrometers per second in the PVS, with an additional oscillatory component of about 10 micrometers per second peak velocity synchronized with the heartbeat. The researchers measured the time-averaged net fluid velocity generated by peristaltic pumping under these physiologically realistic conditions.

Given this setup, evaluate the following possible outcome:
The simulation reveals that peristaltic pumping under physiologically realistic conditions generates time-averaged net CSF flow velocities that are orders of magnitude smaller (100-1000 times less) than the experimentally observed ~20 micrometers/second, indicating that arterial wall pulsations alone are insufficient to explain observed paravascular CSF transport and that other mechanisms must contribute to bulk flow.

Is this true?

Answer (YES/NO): YES